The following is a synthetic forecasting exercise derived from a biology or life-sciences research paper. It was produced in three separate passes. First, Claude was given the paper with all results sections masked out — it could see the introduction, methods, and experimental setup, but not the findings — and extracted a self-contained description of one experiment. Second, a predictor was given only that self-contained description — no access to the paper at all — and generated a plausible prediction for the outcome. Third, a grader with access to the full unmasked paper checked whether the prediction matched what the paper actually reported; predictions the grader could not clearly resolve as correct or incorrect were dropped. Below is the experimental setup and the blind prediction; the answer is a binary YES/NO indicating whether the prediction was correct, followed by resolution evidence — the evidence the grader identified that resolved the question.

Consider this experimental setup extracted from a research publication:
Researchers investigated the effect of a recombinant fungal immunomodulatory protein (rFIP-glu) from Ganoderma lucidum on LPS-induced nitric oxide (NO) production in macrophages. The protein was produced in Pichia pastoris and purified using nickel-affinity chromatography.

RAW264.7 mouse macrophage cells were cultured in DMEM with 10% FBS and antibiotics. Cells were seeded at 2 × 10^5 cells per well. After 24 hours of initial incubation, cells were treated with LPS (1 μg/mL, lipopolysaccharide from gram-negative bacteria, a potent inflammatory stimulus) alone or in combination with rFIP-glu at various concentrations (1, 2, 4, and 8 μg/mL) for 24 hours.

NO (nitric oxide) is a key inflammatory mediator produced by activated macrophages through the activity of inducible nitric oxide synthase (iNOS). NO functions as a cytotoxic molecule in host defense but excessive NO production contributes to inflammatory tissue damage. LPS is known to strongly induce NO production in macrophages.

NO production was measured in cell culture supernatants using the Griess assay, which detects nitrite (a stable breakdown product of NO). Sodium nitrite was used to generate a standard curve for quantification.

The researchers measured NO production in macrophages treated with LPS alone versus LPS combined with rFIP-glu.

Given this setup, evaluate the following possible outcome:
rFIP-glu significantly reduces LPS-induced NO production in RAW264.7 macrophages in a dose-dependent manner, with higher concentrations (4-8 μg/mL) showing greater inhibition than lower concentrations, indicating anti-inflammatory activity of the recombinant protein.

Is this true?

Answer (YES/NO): YES